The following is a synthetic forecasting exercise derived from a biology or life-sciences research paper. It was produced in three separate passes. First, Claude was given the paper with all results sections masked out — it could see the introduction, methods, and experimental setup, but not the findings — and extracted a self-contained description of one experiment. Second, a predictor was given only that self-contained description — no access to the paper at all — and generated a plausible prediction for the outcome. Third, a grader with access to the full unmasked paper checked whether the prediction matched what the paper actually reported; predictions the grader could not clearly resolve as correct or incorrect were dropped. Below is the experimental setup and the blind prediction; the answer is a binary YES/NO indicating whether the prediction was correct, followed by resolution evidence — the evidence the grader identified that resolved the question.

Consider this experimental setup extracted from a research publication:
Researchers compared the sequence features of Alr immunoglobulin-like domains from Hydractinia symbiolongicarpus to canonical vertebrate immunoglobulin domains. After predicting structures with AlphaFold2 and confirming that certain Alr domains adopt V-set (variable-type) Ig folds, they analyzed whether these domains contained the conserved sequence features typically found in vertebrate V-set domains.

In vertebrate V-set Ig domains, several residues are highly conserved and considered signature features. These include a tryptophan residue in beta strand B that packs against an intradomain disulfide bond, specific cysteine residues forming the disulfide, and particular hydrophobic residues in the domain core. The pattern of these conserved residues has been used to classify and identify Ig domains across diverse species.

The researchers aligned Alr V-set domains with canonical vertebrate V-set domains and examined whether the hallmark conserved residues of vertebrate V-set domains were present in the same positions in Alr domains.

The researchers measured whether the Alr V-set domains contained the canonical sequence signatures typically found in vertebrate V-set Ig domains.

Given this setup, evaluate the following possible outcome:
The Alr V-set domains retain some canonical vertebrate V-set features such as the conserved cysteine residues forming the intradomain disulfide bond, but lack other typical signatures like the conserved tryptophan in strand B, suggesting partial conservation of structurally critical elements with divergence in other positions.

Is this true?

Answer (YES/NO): NO